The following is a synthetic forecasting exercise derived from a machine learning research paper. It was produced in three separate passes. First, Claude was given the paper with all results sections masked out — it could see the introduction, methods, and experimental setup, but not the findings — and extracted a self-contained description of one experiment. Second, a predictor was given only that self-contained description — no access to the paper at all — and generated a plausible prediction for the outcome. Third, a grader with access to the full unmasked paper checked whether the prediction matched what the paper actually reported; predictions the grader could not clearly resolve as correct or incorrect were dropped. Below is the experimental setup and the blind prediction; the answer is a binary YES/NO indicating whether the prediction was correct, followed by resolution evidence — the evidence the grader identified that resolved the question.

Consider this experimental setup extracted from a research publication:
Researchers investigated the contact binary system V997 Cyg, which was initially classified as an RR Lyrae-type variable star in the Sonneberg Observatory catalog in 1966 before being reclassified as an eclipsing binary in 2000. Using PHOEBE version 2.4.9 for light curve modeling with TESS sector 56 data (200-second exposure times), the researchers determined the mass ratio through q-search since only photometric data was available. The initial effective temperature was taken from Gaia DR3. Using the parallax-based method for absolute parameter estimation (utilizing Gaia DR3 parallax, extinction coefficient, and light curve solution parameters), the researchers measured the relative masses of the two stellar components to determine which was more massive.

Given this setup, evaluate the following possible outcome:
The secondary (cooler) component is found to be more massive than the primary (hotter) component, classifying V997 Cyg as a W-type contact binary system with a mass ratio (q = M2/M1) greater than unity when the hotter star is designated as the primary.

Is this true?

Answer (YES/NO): NO